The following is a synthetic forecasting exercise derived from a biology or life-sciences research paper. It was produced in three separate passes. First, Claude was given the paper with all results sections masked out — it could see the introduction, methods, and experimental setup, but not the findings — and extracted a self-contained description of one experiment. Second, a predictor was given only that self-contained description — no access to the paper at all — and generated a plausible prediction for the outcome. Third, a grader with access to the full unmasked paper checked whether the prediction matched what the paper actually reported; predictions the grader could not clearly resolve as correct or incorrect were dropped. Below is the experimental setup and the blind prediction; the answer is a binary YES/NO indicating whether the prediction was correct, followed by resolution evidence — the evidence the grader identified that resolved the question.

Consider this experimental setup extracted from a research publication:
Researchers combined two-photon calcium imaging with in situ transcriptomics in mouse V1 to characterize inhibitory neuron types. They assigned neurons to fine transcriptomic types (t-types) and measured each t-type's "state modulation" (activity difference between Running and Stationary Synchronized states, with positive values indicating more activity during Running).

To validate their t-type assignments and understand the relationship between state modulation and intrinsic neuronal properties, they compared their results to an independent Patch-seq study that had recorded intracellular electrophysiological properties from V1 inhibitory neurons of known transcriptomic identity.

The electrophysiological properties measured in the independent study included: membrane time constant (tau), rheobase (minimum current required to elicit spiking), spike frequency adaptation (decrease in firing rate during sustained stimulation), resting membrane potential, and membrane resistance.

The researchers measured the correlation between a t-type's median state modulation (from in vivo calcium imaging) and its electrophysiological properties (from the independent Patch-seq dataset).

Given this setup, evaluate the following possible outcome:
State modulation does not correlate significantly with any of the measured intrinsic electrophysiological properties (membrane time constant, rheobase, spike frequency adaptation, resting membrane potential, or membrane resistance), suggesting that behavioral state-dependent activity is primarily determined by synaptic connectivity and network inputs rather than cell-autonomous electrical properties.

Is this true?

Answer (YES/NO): NO